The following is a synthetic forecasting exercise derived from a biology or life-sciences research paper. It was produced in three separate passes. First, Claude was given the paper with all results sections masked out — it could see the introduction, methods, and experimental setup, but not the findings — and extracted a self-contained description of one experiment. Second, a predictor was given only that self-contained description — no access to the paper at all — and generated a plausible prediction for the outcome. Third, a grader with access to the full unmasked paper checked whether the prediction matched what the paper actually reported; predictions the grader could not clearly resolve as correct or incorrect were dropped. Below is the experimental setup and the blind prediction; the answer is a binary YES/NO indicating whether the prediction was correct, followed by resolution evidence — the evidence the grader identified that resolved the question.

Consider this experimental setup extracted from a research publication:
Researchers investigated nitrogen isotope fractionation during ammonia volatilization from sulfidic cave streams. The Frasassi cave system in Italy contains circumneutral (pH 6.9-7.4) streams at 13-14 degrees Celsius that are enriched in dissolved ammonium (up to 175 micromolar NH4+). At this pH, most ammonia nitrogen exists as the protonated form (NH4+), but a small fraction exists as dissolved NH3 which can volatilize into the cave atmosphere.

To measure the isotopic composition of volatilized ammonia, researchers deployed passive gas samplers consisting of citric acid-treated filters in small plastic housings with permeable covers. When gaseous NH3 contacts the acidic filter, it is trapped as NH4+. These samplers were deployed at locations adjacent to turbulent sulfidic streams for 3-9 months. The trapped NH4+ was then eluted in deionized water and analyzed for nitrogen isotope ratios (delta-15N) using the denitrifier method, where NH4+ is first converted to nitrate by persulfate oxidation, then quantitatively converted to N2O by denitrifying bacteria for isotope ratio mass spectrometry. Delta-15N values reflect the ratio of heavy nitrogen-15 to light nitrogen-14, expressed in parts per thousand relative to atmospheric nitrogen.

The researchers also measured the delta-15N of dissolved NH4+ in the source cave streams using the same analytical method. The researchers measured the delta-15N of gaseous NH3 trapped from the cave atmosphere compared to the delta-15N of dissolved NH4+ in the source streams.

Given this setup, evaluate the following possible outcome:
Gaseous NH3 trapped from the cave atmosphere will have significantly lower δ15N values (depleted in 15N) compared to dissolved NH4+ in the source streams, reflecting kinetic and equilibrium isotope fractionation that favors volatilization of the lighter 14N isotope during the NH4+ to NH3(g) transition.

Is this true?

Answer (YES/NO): YES